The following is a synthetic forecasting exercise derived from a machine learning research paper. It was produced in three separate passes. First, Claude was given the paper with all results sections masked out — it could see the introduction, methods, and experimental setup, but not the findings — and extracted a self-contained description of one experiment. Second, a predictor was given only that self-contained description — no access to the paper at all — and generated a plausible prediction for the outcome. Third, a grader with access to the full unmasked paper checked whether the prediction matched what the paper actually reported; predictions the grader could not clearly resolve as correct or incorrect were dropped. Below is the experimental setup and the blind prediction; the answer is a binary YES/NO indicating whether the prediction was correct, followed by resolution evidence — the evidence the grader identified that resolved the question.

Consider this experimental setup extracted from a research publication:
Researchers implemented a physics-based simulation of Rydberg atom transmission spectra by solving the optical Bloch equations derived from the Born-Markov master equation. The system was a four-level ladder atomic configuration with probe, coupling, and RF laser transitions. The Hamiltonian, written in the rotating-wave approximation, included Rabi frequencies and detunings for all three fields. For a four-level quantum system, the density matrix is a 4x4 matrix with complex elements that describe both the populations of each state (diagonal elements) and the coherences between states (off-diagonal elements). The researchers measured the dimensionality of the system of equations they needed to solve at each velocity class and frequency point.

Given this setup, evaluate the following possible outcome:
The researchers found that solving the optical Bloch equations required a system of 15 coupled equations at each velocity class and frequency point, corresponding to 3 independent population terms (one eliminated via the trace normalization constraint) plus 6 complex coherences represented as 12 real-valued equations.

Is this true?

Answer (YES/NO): NO